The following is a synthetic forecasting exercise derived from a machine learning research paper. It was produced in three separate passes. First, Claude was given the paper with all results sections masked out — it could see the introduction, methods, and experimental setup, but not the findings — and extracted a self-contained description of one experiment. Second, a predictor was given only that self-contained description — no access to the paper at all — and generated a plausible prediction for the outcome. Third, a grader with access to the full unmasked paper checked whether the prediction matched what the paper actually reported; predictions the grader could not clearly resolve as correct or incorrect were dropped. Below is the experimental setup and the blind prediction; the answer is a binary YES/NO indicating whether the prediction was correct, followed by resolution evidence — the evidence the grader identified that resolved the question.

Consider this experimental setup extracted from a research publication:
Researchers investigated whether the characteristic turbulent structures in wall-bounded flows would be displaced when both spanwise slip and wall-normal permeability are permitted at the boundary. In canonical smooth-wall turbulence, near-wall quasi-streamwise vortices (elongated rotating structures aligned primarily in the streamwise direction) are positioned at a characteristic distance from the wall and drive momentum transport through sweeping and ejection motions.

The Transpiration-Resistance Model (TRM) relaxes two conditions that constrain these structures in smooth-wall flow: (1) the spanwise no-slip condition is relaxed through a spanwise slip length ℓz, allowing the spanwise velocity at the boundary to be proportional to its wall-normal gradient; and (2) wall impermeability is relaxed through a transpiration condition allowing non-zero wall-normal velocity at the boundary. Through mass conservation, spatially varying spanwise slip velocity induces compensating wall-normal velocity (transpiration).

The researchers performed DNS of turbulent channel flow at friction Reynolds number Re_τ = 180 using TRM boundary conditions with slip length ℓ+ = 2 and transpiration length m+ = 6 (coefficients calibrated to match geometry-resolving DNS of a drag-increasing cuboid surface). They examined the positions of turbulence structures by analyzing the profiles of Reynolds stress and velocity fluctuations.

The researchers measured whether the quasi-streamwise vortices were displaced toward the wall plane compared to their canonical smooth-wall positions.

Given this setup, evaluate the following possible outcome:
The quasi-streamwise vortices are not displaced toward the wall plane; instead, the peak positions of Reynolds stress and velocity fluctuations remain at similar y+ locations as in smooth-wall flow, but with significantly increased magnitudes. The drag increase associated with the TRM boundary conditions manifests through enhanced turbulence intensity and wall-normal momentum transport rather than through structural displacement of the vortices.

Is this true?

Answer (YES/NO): NO